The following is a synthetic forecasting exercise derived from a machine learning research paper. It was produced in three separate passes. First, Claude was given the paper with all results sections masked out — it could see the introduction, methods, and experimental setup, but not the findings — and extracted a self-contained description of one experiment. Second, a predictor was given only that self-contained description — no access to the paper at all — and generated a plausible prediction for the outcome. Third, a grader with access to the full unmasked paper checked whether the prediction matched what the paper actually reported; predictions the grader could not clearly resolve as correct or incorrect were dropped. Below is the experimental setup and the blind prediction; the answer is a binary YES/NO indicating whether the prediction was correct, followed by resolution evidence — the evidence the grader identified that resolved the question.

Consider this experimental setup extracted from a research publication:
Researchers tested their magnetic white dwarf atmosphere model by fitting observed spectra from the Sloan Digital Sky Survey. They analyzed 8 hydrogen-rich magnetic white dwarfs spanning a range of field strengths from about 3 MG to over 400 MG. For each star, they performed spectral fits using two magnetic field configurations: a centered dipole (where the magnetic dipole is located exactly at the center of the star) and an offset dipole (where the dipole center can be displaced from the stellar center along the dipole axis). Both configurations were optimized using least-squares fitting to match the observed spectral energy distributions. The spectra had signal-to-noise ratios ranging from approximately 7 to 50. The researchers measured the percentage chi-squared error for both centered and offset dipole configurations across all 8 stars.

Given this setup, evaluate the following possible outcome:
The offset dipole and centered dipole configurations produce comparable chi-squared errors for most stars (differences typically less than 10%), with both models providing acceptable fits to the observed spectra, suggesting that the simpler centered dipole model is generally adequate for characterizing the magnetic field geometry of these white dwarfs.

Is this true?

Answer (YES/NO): NO